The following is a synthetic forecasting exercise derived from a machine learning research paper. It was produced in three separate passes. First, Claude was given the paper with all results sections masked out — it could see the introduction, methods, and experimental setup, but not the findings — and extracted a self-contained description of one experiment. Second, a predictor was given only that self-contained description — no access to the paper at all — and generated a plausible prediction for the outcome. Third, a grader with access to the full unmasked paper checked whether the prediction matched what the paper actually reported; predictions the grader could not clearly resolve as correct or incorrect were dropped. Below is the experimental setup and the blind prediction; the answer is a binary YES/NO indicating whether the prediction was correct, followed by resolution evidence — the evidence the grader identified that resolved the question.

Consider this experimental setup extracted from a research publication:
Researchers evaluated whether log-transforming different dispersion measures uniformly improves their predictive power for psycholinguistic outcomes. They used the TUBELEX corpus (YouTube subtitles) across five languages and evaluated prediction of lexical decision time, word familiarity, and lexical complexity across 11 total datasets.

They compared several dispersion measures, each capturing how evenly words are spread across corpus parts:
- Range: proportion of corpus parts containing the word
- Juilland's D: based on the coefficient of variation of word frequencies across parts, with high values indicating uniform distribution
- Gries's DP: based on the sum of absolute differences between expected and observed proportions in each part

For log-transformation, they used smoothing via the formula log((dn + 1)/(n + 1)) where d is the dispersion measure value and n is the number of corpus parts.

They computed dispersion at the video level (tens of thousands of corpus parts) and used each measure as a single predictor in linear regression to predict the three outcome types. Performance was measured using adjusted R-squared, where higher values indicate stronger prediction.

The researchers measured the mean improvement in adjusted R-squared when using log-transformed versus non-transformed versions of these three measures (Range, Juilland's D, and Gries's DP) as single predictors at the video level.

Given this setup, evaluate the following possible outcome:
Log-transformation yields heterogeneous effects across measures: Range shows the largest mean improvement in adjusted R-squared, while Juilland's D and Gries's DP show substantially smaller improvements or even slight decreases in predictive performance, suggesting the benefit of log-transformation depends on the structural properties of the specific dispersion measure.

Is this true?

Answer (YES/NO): NO